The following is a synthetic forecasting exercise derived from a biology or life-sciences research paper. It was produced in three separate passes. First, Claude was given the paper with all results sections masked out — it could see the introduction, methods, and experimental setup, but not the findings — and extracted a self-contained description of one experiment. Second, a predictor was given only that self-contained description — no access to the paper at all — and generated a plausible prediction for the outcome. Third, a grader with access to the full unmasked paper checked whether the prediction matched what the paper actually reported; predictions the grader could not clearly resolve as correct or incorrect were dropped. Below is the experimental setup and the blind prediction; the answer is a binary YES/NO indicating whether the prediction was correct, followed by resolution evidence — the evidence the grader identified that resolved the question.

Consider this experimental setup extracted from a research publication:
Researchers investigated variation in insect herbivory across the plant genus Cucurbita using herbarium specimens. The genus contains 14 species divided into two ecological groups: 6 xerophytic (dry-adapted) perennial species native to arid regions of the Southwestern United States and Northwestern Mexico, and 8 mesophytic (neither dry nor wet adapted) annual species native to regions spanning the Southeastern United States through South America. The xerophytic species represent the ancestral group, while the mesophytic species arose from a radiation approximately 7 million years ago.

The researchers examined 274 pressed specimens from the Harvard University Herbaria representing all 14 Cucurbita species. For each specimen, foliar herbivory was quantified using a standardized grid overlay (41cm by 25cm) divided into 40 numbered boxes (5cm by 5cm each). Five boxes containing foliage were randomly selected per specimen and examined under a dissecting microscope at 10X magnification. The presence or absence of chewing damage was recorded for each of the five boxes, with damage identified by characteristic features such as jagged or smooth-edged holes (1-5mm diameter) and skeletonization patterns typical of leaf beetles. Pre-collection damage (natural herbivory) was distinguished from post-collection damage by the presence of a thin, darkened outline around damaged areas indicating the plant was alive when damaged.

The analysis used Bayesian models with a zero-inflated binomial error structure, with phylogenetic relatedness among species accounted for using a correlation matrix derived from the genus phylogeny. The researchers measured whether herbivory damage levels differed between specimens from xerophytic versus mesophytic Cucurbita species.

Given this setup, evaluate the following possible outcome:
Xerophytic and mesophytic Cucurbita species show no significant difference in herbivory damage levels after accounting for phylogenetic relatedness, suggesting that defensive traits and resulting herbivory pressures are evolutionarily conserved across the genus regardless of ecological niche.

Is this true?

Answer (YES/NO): NO